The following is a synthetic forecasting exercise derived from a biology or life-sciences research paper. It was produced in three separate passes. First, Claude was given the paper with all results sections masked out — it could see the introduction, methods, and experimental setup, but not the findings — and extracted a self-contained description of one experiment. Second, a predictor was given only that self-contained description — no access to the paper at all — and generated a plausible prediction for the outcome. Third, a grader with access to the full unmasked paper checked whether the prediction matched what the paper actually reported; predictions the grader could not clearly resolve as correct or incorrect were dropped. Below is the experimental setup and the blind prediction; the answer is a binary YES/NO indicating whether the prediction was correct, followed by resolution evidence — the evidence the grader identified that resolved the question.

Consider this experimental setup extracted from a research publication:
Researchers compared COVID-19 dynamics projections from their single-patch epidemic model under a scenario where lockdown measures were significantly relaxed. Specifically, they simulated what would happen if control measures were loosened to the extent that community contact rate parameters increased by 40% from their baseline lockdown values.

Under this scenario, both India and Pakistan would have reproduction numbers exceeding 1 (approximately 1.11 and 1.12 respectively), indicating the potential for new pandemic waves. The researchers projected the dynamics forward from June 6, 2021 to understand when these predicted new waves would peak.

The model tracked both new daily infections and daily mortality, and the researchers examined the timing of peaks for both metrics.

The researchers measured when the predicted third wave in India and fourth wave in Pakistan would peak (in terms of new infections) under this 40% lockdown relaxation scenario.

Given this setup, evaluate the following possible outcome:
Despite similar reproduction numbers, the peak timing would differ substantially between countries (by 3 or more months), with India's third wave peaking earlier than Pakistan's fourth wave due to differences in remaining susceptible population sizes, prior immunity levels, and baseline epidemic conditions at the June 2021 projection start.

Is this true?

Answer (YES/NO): YES